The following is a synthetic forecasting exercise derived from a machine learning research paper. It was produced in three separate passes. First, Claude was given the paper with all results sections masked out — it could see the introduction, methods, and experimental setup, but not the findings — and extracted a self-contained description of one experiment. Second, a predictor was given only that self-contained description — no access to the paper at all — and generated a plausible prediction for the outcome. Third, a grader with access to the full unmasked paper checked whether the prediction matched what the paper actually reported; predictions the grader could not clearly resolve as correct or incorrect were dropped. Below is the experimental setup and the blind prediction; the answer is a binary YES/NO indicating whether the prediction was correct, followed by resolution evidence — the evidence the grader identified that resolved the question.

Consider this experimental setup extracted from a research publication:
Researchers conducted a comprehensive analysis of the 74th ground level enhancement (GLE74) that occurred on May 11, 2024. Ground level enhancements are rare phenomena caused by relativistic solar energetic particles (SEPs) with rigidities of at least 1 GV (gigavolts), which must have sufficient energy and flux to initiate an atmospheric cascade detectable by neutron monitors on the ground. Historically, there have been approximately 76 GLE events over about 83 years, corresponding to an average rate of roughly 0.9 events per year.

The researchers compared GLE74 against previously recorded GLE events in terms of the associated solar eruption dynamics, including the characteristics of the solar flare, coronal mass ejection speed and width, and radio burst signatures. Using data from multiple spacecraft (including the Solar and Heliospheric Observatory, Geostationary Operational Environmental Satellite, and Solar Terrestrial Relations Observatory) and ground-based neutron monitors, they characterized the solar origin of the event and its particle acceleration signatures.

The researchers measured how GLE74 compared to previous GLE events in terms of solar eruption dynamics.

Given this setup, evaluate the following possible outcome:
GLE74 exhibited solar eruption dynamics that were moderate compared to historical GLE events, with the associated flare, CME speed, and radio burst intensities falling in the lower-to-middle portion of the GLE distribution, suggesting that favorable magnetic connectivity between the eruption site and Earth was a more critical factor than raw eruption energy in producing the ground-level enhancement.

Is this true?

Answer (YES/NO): NO